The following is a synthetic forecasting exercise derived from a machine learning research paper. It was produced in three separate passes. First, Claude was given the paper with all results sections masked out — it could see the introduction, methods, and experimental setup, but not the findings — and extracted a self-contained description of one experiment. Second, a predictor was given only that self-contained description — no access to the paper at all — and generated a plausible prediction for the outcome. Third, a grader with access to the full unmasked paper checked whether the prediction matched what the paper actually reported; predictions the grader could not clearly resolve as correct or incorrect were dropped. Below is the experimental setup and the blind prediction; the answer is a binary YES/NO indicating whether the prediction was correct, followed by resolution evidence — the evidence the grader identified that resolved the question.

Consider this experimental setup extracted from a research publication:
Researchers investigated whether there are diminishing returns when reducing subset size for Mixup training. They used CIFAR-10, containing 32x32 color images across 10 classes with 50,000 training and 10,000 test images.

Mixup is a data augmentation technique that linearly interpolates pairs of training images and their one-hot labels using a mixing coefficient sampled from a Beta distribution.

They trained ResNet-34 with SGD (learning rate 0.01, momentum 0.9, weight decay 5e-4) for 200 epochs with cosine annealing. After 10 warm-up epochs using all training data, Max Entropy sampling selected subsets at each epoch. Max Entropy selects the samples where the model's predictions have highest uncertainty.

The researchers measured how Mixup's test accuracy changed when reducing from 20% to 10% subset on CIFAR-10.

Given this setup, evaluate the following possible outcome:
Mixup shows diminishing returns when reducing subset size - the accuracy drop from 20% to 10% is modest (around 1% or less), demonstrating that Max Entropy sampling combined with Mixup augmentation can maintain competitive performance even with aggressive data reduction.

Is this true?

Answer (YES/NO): YES